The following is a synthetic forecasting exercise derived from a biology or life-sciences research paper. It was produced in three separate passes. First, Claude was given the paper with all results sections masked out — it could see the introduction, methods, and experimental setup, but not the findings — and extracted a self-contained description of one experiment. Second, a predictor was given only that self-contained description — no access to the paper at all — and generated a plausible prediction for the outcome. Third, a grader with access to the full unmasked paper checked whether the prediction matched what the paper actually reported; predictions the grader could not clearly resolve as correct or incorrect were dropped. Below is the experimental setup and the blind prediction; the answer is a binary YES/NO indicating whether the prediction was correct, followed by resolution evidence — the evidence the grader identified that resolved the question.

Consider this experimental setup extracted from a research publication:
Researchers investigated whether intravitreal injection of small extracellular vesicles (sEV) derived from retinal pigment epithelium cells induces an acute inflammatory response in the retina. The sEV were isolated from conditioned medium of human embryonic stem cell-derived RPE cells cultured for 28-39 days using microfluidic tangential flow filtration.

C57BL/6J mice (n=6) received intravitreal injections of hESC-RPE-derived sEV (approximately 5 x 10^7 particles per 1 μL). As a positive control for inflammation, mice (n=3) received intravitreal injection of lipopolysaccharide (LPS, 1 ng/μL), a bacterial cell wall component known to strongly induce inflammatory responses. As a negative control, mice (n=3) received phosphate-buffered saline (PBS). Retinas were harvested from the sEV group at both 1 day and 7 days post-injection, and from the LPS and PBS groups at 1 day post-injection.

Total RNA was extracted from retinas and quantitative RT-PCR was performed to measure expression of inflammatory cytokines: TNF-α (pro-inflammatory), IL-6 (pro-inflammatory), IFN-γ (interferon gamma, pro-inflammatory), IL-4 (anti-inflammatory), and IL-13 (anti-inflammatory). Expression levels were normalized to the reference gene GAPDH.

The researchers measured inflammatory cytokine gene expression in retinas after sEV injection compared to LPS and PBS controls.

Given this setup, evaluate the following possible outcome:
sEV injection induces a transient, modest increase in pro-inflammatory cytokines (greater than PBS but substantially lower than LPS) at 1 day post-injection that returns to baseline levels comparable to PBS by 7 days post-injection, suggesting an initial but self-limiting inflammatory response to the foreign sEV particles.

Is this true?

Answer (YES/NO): NO